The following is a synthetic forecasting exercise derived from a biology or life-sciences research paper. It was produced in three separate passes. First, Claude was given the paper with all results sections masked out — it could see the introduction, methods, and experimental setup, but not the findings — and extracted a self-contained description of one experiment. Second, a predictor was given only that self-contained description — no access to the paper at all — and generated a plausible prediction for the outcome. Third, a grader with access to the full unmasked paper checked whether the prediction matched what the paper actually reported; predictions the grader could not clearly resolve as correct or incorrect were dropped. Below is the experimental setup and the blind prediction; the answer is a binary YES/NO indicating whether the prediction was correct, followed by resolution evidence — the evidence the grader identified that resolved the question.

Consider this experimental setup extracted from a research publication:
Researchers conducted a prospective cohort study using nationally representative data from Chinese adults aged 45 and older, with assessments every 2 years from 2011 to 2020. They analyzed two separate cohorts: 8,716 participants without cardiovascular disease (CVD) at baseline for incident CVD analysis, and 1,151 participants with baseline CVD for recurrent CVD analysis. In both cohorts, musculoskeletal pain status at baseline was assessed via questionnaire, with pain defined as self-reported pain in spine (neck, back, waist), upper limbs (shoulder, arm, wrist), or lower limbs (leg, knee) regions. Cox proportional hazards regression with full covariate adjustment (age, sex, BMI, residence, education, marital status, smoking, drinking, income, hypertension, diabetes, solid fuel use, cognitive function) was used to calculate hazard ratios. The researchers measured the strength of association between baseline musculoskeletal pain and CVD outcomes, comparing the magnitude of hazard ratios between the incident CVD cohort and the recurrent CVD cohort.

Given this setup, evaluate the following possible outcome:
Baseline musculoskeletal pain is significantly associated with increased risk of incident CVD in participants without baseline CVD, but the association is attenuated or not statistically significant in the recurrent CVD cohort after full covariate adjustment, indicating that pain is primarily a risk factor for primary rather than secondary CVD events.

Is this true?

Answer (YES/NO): NO